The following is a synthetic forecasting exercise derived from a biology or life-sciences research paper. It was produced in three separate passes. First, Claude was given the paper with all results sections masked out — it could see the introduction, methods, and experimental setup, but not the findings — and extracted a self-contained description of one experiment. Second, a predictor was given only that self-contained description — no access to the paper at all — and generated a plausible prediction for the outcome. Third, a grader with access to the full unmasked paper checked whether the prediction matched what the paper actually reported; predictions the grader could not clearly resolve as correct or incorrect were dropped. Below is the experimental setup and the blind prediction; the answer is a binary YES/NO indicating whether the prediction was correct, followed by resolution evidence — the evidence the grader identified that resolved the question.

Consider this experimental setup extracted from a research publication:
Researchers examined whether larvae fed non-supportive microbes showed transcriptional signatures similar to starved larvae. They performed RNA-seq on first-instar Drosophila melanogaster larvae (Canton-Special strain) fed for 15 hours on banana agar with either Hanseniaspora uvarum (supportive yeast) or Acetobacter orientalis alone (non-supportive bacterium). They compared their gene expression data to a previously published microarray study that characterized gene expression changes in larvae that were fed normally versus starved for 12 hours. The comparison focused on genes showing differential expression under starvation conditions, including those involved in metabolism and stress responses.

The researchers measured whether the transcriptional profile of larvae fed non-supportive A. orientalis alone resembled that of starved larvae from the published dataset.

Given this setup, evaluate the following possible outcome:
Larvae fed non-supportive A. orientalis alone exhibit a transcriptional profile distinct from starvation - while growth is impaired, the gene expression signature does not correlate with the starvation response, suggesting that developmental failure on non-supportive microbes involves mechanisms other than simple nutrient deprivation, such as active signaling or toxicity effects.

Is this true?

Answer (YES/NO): NO